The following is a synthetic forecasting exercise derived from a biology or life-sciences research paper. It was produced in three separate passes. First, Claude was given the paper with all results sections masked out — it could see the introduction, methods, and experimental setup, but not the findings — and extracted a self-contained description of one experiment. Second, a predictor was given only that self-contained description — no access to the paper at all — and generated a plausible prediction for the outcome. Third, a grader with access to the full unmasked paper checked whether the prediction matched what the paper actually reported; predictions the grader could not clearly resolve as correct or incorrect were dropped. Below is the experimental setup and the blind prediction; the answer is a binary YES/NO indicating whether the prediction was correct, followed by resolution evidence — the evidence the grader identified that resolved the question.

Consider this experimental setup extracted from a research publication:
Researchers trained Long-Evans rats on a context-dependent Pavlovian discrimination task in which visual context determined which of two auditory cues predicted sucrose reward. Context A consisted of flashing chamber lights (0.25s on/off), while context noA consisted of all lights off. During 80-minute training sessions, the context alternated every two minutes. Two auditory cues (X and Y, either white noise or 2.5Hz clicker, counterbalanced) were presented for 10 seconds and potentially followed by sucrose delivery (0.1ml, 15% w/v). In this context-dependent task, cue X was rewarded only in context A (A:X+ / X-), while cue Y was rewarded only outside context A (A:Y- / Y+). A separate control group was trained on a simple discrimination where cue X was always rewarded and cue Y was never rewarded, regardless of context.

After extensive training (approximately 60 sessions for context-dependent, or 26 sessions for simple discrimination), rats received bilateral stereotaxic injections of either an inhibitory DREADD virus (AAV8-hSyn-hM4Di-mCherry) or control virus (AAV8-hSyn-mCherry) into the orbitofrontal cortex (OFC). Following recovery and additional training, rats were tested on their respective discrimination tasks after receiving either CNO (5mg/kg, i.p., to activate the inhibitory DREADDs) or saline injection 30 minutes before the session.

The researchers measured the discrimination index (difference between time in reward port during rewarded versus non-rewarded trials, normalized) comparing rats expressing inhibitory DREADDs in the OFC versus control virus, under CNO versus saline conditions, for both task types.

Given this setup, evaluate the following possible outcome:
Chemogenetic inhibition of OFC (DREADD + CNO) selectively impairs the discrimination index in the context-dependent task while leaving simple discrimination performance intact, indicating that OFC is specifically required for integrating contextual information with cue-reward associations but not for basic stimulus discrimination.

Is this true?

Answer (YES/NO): YES